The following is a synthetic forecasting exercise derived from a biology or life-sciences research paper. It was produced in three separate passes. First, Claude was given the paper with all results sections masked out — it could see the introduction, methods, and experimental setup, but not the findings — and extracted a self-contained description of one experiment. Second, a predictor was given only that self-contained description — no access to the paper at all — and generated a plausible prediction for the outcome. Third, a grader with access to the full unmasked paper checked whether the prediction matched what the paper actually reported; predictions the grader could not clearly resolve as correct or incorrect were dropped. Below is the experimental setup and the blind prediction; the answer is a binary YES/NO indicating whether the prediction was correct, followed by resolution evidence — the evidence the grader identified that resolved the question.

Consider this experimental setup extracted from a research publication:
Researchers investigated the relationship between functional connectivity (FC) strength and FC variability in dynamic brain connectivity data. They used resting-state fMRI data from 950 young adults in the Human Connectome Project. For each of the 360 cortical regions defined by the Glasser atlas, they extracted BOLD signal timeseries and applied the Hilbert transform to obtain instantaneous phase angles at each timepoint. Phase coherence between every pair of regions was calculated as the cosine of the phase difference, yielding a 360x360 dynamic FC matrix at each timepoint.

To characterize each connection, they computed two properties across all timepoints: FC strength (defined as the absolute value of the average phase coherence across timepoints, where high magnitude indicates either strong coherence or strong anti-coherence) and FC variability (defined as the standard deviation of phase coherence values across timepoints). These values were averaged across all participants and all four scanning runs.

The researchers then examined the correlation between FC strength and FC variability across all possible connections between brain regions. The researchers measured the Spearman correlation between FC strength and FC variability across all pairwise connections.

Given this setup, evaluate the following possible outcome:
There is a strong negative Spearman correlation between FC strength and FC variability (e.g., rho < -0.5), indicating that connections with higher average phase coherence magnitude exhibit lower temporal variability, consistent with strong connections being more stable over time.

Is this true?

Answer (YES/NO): YES